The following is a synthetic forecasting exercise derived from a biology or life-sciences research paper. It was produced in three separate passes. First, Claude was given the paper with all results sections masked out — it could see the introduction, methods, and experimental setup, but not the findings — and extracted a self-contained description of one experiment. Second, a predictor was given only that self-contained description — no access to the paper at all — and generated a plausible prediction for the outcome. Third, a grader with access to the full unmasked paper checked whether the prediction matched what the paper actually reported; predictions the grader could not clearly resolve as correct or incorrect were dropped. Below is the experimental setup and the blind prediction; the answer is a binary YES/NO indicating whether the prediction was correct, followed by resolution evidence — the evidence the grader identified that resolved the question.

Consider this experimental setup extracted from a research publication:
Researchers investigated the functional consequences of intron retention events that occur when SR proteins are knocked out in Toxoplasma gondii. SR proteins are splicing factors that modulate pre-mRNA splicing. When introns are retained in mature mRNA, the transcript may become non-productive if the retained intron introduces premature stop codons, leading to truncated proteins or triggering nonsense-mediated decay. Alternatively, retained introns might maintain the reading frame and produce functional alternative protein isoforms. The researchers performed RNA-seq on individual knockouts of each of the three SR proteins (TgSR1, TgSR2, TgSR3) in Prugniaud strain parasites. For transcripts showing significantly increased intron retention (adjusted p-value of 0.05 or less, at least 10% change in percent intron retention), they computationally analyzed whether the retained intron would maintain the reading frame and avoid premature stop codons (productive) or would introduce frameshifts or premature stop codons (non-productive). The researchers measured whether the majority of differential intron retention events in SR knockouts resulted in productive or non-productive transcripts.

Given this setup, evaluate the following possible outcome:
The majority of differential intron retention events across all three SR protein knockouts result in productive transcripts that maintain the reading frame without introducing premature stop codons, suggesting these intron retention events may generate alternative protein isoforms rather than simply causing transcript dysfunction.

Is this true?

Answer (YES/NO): NO